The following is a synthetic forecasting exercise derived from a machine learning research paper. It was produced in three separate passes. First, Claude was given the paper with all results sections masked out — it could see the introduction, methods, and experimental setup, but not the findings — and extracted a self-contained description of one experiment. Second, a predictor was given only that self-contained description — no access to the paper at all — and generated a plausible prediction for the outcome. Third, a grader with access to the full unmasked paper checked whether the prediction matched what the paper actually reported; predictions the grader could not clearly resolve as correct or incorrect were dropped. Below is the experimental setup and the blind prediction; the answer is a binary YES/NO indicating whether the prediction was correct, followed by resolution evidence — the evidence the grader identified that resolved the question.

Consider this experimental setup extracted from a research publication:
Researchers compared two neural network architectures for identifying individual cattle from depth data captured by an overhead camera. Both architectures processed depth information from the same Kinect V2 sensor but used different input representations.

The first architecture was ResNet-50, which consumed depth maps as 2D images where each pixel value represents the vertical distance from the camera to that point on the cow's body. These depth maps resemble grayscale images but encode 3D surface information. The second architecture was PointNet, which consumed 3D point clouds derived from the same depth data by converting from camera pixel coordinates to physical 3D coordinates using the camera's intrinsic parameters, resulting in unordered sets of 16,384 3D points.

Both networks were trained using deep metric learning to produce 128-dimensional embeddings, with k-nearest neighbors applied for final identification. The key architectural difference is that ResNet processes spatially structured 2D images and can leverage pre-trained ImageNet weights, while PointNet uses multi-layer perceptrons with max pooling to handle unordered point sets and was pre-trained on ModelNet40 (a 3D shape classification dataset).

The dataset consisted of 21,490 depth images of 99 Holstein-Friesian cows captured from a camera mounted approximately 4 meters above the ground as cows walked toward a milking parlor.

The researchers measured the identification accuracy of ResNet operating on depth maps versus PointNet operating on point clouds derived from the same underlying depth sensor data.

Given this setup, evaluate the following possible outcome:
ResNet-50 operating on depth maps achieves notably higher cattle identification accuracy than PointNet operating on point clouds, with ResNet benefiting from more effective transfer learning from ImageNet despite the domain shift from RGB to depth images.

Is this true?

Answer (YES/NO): NO